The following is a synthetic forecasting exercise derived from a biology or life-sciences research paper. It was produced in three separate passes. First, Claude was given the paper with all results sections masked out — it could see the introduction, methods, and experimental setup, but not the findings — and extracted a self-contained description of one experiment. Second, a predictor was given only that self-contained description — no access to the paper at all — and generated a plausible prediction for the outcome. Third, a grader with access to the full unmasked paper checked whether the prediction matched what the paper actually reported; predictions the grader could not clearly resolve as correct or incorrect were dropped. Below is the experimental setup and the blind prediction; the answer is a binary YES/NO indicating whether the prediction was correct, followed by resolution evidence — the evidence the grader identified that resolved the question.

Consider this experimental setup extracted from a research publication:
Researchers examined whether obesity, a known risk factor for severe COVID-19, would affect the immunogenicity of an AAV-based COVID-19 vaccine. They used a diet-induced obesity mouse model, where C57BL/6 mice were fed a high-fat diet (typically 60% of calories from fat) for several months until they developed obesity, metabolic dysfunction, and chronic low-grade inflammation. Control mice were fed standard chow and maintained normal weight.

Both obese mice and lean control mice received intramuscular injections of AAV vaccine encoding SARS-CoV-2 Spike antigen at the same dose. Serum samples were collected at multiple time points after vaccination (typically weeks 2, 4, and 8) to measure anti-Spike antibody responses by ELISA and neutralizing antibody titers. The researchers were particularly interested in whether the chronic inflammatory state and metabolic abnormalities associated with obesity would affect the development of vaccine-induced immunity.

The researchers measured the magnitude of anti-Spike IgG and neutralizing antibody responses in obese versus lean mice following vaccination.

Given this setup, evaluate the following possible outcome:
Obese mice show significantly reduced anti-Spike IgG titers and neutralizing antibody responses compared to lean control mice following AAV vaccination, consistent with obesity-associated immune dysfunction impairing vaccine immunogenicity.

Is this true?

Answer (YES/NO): NO